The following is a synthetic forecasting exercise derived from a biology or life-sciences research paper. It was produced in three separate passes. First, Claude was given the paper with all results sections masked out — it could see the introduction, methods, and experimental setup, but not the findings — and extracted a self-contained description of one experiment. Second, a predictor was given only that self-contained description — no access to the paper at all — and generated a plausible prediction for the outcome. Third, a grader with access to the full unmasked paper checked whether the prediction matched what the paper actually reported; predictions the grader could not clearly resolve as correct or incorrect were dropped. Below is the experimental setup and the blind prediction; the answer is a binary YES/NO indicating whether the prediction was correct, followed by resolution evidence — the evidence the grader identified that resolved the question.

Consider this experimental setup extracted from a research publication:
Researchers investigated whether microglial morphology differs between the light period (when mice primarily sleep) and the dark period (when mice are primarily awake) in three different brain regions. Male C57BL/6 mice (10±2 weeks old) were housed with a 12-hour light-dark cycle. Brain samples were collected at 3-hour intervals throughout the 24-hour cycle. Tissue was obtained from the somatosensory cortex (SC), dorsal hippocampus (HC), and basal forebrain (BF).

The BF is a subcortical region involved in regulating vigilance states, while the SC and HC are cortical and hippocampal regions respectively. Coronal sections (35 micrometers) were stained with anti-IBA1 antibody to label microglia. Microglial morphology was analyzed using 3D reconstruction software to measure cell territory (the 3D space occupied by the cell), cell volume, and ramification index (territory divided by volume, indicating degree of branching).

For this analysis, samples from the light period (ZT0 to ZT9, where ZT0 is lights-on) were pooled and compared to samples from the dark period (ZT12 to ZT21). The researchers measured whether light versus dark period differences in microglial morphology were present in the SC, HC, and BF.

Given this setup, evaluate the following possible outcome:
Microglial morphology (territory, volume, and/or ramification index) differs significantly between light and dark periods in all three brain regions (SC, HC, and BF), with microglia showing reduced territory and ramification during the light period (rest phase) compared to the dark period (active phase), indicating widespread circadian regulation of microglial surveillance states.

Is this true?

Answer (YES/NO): NO